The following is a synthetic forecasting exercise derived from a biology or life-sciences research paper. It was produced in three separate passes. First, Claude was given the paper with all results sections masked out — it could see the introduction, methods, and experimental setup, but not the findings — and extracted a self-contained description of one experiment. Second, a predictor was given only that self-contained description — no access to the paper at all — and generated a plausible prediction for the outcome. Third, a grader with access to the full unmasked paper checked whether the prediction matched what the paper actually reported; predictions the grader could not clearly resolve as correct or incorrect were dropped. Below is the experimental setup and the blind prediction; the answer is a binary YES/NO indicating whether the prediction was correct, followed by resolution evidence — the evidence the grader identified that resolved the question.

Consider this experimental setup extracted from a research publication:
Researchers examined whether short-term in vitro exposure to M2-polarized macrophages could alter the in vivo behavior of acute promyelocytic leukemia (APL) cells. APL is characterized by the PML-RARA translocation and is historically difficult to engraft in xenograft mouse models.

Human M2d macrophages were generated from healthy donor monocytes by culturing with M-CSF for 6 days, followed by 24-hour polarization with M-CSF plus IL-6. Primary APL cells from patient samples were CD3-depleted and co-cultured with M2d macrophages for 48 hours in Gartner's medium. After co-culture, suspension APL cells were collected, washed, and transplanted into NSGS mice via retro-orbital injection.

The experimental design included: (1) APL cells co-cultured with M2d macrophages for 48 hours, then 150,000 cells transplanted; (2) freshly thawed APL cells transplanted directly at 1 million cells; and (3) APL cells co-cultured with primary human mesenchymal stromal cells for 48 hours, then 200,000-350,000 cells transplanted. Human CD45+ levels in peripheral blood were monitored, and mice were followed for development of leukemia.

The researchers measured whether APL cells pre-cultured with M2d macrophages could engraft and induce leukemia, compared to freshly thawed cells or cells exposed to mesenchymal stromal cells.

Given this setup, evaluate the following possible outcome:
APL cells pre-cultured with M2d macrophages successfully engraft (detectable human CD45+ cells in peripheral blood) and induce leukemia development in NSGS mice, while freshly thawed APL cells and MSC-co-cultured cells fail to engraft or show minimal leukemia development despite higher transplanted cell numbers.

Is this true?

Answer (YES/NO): YES